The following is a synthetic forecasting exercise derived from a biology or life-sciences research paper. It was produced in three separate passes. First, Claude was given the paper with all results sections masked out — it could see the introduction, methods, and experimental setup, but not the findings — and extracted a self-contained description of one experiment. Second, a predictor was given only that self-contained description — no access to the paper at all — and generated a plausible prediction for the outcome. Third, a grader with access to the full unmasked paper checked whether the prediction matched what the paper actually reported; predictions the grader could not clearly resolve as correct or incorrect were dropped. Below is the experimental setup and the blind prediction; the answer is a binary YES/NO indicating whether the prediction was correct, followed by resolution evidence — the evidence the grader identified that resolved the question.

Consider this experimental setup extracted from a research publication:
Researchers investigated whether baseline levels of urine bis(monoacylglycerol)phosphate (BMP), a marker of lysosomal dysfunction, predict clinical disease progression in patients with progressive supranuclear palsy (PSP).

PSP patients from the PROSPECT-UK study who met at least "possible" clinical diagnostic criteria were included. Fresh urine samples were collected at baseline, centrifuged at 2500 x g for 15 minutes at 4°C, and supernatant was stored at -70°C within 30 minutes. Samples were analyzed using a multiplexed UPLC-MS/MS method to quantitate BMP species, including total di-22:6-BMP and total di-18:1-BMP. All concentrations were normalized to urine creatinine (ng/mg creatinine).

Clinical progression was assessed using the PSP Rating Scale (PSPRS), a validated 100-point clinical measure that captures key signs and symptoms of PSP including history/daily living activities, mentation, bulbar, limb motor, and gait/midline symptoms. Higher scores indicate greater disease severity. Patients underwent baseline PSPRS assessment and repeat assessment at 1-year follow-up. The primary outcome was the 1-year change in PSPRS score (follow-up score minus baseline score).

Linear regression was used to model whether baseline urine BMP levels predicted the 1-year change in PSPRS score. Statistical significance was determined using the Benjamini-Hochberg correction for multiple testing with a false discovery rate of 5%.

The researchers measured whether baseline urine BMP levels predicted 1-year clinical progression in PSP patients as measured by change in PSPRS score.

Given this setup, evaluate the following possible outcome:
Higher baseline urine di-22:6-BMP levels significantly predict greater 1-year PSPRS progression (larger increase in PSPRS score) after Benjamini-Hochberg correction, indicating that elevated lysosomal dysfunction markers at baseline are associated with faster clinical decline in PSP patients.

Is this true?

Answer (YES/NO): NO